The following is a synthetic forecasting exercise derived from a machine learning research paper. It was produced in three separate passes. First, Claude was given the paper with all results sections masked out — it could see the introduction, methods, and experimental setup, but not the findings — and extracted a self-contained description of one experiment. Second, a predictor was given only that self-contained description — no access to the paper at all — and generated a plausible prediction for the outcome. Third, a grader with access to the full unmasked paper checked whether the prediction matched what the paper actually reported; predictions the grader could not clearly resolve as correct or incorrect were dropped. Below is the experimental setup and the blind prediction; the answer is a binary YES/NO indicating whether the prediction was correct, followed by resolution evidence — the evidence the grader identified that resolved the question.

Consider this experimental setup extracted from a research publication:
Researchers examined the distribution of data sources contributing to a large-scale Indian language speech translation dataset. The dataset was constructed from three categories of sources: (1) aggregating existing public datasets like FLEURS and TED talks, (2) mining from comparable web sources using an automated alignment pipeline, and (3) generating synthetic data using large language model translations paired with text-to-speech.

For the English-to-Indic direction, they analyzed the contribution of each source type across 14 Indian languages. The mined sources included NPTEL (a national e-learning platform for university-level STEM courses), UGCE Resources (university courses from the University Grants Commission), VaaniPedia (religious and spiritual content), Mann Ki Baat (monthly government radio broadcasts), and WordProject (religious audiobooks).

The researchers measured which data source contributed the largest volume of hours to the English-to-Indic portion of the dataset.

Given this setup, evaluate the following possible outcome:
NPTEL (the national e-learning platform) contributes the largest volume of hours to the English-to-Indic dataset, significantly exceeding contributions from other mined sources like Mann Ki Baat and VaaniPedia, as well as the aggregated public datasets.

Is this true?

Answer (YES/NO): YES